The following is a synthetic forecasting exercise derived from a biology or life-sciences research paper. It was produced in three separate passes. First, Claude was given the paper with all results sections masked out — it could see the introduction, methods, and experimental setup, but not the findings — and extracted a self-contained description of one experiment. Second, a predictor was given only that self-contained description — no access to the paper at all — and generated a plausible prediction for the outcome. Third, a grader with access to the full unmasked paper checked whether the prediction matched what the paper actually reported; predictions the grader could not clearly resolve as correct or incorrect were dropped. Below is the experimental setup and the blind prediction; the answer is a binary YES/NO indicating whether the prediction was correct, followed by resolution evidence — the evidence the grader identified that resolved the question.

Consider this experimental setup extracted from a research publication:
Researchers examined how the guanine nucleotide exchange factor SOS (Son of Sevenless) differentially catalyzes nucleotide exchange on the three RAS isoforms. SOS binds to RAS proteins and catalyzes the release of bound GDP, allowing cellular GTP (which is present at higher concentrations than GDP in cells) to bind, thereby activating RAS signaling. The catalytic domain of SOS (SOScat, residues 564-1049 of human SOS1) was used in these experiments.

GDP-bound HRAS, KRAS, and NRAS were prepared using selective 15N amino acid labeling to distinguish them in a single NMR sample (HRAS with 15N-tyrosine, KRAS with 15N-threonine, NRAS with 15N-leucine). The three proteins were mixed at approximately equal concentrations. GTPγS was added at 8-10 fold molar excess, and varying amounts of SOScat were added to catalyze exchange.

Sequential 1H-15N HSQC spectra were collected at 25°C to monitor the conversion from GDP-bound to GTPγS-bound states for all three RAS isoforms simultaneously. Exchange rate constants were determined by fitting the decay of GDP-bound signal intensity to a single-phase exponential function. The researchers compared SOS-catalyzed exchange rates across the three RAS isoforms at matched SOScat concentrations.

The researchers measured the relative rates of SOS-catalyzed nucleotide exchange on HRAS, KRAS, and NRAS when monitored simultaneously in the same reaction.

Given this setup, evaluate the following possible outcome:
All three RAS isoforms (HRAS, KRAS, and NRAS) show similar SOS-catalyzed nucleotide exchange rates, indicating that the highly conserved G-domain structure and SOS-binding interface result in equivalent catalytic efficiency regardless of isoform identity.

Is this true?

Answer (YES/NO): YES